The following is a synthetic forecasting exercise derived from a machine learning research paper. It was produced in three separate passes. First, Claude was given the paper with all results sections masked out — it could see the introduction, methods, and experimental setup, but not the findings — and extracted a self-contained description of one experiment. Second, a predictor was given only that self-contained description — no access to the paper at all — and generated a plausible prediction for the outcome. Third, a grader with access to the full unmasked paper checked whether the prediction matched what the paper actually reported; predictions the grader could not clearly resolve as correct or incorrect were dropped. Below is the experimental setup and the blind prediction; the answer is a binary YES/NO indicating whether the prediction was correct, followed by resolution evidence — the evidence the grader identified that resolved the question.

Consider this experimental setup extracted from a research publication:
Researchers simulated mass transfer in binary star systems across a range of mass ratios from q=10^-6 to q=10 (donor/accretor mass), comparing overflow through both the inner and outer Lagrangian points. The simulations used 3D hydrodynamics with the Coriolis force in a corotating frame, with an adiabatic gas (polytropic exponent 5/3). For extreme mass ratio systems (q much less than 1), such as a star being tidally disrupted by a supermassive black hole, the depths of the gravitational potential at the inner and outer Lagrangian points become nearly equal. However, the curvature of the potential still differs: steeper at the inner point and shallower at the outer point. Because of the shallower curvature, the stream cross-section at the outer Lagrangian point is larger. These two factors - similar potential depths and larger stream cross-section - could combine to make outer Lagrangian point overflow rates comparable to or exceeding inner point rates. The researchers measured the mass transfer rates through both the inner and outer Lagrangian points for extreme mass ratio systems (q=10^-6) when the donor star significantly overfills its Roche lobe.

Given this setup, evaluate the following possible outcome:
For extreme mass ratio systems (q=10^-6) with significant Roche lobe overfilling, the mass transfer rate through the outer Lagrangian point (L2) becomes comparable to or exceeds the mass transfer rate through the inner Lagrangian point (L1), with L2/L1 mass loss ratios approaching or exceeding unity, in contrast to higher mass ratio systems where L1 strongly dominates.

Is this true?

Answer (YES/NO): YES